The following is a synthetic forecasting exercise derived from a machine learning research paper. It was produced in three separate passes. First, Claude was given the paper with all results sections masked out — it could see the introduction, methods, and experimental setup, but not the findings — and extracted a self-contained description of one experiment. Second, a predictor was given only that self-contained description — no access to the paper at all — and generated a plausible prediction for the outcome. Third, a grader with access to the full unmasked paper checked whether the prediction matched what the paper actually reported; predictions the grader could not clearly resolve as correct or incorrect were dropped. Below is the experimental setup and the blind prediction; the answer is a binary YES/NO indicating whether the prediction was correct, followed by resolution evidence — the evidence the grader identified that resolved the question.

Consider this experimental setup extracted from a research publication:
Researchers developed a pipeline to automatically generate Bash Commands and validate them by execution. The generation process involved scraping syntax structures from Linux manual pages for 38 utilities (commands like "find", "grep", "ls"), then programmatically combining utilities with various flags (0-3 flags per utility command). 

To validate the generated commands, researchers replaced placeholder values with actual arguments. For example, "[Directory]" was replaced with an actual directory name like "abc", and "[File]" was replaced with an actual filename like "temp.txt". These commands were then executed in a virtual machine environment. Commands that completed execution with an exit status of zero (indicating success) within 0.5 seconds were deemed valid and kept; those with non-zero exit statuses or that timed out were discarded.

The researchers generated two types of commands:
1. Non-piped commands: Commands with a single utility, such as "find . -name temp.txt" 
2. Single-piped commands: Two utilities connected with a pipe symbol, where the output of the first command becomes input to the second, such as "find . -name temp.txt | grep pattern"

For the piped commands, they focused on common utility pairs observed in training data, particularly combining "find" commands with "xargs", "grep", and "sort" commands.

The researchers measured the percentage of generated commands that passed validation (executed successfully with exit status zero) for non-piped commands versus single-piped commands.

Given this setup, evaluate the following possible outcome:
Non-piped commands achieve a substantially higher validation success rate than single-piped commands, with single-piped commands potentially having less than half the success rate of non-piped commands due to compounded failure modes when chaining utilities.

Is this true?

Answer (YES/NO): NO